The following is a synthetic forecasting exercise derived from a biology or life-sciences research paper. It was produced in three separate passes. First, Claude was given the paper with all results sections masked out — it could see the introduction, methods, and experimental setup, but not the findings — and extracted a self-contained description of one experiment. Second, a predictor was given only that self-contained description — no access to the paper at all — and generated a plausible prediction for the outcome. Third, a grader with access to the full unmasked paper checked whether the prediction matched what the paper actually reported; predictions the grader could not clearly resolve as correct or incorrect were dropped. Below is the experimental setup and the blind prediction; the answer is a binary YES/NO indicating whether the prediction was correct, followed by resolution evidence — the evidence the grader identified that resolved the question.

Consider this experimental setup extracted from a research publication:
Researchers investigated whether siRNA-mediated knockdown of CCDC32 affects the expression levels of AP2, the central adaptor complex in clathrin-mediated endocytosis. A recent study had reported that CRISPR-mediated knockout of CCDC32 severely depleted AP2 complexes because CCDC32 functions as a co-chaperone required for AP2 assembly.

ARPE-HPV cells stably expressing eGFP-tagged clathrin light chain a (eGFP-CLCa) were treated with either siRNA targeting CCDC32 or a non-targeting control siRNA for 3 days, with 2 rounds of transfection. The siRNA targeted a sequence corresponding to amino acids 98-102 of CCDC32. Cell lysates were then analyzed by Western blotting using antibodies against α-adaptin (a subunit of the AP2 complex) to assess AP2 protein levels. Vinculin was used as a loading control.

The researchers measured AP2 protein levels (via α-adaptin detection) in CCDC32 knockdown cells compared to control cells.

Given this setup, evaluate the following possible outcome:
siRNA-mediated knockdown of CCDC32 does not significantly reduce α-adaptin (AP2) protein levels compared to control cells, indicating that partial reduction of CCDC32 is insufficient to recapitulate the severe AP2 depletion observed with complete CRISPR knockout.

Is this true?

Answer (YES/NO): YES